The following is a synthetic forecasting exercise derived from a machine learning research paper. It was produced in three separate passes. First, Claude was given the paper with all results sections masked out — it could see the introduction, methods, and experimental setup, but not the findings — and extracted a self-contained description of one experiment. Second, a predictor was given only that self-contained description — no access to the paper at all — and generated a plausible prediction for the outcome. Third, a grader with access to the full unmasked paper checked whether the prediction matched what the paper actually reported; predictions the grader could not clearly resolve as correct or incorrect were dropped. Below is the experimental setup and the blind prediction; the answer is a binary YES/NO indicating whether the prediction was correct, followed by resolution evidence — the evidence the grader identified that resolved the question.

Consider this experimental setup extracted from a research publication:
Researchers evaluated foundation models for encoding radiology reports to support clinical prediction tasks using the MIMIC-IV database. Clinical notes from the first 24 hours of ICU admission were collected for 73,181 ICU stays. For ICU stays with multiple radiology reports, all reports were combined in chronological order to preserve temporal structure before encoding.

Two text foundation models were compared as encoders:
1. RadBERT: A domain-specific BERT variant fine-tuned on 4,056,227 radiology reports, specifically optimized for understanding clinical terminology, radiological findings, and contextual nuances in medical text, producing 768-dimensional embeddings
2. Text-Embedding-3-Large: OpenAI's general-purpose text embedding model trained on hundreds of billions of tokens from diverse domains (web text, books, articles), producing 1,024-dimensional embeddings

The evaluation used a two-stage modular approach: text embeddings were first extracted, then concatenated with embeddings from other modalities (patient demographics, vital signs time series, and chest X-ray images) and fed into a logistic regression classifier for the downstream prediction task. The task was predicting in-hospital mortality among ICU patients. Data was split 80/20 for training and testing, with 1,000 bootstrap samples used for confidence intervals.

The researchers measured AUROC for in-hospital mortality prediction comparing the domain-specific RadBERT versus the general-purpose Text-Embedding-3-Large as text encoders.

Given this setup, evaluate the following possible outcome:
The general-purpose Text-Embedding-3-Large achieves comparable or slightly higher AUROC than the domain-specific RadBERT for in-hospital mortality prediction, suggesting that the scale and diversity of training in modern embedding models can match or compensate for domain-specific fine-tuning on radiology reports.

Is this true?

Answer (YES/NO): YES